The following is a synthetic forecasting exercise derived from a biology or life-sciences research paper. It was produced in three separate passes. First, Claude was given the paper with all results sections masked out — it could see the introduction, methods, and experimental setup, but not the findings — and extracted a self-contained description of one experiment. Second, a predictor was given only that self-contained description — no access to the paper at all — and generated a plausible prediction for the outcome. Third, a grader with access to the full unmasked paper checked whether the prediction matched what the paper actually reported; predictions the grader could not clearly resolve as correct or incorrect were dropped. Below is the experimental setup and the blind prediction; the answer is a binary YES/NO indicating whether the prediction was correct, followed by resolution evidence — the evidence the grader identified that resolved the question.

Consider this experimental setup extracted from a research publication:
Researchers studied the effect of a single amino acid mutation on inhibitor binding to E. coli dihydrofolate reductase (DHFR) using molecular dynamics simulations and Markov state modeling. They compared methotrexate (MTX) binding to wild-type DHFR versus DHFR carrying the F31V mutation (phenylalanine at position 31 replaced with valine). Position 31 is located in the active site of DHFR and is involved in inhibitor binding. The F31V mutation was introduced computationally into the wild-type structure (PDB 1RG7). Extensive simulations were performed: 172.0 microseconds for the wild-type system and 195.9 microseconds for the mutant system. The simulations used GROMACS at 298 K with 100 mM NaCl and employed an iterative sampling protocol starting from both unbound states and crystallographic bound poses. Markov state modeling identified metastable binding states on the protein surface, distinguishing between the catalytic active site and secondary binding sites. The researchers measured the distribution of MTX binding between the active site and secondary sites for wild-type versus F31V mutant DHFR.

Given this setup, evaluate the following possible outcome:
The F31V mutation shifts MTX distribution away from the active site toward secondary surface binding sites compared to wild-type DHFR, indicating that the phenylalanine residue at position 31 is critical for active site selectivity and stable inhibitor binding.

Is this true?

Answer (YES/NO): YES